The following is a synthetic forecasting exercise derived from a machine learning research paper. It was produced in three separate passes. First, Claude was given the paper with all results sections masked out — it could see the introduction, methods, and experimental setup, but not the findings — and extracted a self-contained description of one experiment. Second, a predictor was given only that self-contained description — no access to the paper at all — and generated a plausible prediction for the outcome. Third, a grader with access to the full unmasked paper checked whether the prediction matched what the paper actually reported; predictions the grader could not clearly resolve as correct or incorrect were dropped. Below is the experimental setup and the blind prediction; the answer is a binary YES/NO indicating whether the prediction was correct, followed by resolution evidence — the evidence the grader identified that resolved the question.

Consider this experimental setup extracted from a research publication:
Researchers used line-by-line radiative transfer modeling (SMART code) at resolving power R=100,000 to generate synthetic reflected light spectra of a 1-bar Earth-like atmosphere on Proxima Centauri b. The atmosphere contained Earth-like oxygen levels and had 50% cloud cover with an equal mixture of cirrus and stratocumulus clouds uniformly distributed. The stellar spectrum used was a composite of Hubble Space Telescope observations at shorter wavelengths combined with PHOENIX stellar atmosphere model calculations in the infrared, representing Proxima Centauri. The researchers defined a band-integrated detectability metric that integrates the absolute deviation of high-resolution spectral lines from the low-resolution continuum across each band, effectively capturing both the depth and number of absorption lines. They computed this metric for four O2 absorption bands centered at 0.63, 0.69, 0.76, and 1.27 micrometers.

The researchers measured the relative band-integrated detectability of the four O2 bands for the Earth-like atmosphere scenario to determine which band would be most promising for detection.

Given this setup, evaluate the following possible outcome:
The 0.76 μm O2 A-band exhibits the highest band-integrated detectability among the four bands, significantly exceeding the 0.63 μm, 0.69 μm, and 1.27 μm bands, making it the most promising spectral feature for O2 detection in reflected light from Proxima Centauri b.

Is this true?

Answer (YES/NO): NO